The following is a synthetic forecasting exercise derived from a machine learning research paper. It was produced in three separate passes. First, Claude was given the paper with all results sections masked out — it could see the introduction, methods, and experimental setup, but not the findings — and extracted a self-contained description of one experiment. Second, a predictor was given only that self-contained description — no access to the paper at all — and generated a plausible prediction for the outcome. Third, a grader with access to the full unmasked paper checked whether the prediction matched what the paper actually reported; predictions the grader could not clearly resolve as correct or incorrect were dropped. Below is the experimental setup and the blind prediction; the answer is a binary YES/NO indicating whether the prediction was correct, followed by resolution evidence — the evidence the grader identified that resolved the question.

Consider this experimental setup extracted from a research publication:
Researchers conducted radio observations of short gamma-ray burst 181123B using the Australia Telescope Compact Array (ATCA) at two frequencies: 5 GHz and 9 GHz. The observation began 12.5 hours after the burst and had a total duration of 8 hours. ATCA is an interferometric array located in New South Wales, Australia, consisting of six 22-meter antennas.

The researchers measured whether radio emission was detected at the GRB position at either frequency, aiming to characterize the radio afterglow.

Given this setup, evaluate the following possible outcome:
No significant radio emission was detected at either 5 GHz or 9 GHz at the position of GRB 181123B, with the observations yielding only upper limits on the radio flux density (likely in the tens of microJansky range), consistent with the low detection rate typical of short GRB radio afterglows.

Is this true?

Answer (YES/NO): YES